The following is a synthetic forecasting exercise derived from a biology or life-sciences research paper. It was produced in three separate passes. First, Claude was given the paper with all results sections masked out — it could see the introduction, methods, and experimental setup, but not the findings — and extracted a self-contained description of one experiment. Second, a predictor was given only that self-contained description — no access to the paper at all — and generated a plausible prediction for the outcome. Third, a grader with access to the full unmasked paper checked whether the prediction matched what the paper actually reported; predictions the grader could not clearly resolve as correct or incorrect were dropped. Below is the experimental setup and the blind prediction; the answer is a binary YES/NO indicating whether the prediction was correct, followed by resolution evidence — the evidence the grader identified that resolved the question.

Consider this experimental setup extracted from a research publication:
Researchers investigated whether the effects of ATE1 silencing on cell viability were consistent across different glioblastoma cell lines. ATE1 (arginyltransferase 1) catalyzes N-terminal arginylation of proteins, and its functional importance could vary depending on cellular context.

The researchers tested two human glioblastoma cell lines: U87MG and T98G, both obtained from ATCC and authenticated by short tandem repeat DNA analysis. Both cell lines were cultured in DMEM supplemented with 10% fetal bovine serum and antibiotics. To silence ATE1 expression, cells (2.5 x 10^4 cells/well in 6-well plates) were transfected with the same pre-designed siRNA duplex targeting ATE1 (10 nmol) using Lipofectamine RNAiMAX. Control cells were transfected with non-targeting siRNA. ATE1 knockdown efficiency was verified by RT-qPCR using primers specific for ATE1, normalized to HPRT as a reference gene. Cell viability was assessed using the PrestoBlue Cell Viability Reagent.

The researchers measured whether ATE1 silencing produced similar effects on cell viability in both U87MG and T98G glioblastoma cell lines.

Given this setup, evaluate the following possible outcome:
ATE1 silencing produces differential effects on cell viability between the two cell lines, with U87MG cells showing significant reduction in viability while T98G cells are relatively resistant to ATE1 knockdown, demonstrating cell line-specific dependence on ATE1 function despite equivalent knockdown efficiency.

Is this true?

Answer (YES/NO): NO